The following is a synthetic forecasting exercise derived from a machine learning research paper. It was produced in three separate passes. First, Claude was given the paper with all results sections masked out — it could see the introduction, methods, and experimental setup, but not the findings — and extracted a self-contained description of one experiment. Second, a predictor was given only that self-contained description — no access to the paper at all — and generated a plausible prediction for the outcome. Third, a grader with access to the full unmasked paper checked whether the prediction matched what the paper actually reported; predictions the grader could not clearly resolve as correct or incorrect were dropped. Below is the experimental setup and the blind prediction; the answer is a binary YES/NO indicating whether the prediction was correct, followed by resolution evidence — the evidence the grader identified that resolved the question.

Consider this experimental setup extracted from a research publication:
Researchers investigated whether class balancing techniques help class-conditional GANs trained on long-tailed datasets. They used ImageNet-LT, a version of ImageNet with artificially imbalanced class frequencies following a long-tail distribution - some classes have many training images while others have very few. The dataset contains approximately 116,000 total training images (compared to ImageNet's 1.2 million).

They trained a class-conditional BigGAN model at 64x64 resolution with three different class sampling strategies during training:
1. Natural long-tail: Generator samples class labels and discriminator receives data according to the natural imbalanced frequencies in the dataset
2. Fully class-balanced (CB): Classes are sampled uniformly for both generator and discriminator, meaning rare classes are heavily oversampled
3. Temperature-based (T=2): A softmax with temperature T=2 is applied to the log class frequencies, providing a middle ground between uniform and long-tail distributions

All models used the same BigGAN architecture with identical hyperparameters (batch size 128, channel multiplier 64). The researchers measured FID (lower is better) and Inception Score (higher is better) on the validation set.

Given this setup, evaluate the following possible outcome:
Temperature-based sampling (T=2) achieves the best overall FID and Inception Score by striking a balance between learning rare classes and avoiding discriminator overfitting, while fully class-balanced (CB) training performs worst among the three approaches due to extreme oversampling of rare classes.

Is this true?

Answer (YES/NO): NO